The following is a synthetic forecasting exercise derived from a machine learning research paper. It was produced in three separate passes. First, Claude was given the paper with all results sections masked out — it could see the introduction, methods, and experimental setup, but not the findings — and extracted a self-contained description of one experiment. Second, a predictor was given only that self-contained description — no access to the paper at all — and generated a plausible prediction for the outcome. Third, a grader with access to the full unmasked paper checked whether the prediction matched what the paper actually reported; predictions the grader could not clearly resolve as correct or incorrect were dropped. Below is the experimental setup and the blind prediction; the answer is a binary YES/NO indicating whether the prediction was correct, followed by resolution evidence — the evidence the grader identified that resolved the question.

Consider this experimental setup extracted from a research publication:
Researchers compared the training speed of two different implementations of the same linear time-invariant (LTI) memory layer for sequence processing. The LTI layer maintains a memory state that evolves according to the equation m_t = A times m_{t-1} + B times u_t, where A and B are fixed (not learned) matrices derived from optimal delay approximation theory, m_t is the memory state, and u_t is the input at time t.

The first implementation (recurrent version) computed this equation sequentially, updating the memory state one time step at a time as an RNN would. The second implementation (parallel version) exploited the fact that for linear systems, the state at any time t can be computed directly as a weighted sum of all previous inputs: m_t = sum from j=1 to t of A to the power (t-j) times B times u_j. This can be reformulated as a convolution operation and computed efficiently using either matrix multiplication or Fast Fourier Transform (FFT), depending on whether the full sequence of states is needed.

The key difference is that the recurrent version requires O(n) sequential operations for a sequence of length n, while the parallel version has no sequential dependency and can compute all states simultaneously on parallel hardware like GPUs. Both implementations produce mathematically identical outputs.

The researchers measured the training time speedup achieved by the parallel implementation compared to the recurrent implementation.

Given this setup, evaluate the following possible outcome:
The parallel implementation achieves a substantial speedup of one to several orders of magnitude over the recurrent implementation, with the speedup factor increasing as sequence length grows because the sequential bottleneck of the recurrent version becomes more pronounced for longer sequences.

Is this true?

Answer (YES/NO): YES